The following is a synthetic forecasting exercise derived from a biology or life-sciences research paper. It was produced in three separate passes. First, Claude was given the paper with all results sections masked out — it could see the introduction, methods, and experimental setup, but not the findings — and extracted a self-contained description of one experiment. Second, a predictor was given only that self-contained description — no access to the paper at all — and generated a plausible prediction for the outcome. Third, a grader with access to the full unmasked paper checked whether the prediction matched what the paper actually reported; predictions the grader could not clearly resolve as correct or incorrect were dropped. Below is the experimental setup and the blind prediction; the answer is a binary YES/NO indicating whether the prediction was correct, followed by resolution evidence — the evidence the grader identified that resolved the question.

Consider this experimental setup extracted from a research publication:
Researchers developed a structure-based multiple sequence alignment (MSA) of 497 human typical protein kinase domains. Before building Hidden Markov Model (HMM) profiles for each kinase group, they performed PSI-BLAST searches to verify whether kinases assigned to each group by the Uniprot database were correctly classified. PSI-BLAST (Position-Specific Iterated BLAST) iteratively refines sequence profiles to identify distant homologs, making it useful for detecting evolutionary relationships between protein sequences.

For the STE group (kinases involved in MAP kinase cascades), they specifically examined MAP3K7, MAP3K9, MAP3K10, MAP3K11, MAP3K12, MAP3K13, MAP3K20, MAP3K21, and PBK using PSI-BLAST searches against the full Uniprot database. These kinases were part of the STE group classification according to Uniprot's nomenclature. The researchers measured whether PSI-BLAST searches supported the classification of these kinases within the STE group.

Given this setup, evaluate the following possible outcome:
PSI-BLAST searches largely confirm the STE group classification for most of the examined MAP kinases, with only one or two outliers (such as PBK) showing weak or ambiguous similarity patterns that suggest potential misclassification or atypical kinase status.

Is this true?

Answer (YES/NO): NO